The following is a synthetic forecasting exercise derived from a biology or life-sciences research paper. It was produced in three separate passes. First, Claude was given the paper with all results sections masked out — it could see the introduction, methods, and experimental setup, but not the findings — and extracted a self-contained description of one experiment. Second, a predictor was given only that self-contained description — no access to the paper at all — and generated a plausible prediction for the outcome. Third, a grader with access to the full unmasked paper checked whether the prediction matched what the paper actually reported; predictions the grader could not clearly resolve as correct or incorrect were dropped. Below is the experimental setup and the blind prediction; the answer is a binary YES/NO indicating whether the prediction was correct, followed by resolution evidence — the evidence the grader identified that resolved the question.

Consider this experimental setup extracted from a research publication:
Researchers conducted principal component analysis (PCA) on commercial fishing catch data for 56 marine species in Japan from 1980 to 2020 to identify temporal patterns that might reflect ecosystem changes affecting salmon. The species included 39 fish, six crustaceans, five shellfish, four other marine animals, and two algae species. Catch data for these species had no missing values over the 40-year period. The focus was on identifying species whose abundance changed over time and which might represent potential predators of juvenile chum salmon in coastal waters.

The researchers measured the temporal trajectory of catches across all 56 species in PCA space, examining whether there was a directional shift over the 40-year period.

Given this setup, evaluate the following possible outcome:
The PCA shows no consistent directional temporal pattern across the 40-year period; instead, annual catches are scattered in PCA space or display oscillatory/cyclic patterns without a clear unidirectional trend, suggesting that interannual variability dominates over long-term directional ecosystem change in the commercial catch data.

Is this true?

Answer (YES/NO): NO